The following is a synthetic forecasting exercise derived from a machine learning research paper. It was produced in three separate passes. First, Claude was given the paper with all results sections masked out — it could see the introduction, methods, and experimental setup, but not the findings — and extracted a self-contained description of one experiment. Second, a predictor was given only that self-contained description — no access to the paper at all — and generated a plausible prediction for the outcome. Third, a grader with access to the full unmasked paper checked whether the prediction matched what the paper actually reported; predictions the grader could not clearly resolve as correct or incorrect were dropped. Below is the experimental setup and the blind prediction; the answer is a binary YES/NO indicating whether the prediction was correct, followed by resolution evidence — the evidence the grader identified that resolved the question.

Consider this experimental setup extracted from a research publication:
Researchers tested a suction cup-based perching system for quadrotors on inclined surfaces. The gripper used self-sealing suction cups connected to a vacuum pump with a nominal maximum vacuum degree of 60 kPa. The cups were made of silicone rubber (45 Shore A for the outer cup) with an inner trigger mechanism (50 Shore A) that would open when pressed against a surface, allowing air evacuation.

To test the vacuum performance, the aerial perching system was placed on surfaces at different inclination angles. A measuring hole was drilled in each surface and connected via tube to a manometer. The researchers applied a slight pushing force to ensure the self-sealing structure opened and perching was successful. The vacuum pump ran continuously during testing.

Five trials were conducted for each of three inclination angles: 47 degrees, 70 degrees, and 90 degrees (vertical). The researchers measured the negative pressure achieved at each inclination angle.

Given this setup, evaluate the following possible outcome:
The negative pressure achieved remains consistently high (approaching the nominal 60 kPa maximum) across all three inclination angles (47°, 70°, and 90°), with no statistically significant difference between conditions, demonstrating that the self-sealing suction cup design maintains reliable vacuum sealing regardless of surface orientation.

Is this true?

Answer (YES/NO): YES